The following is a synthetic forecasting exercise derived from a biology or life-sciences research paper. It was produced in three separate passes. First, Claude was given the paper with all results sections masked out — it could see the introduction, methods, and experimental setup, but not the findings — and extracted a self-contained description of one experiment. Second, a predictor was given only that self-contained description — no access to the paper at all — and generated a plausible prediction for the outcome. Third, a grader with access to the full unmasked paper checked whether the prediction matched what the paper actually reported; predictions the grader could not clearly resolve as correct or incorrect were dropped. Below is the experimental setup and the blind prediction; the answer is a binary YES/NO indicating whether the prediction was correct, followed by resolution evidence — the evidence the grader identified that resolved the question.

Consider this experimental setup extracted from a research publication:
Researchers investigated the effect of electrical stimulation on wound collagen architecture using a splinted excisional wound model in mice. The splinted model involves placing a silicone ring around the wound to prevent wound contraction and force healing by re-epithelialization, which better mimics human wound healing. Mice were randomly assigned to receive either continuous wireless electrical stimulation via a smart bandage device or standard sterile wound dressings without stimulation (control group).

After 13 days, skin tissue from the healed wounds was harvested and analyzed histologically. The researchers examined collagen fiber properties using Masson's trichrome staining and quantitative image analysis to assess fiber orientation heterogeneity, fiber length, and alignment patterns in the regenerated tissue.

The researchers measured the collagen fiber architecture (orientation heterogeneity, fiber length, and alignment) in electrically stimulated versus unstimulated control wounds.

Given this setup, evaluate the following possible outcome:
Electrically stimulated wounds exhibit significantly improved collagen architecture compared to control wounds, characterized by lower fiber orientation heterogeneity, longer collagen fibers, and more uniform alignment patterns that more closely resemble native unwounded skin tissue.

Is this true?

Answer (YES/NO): NO